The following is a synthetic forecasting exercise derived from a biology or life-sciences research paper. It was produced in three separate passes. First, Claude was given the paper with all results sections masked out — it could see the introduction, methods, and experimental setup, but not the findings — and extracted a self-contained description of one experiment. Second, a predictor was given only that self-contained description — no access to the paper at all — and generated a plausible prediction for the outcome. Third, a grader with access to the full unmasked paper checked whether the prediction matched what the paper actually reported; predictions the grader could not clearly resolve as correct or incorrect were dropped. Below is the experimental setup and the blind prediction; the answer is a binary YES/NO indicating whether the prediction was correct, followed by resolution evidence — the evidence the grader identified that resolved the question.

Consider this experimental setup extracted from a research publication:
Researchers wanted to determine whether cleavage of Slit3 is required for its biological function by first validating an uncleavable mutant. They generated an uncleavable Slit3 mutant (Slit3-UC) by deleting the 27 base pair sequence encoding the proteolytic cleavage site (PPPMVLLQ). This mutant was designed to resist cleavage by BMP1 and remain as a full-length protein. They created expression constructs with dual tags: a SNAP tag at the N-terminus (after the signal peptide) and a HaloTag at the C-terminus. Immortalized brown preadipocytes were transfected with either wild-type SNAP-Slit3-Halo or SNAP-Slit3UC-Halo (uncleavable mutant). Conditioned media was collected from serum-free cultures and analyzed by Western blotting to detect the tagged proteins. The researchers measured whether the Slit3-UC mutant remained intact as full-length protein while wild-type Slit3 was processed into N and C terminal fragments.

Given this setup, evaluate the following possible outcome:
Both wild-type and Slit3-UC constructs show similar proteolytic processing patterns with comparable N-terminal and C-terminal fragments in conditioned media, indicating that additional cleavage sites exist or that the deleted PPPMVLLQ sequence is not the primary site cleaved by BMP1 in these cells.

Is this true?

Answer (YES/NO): NO